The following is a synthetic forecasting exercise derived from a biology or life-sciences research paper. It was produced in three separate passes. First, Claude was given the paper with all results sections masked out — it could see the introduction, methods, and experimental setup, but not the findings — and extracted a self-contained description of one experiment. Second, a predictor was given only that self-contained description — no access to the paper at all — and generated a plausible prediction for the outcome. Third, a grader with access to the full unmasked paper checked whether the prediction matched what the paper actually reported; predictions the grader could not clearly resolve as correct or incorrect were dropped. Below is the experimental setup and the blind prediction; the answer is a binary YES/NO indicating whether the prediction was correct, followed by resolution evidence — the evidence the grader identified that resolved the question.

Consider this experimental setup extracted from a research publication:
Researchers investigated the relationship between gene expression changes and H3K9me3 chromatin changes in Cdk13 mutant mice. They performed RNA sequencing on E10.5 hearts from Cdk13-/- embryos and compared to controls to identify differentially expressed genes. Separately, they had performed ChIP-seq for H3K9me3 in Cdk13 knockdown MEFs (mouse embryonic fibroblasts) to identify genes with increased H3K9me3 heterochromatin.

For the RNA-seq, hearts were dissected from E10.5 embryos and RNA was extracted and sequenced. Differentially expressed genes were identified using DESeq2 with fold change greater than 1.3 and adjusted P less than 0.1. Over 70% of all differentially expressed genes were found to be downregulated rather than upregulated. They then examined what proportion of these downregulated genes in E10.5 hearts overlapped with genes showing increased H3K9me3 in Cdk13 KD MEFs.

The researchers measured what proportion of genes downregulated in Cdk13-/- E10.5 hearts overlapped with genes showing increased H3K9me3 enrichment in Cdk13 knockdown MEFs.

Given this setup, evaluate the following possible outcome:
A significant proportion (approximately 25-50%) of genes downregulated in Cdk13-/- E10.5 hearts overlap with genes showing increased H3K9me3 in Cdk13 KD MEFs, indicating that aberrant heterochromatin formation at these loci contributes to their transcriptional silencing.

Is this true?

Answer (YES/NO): NO